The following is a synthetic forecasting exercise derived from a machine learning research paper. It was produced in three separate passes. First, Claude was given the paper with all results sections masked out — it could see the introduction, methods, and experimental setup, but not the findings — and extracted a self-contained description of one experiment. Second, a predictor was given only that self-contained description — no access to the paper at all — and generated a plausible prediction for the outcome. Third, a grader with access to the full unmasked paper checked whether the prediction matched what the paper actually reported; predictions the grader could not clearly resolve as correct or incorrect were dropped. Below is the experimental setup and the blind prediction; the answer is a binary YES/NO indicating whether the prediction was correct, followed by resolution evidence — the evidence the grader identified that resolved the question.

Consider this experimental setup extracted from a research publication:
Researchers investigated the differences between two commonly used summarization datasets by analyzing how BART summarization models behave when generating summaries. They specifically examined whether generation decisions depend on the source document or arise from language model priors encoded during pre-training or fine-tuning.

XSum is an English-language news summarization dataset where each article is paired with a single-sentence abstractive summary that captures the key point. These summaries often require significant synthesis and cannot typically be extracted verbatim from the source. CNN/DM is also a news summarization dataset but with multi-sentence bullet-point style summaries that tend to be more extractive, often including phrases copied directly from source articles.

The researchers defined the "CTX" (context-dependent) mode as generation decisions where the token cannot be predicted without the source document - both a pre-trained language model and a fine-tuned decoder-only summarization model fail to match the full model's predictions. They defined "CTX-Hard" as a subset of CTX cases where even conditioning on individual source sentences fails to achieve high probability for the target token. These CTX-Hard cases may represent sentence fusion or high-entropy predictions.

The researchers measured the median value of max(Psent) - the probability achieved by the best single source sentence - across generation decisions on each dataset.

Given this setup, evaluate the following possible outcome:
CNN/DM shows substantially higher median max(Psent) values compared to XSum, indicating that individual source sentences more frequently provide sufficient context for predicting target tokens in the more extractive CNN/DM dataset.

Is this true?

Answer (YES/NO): NO